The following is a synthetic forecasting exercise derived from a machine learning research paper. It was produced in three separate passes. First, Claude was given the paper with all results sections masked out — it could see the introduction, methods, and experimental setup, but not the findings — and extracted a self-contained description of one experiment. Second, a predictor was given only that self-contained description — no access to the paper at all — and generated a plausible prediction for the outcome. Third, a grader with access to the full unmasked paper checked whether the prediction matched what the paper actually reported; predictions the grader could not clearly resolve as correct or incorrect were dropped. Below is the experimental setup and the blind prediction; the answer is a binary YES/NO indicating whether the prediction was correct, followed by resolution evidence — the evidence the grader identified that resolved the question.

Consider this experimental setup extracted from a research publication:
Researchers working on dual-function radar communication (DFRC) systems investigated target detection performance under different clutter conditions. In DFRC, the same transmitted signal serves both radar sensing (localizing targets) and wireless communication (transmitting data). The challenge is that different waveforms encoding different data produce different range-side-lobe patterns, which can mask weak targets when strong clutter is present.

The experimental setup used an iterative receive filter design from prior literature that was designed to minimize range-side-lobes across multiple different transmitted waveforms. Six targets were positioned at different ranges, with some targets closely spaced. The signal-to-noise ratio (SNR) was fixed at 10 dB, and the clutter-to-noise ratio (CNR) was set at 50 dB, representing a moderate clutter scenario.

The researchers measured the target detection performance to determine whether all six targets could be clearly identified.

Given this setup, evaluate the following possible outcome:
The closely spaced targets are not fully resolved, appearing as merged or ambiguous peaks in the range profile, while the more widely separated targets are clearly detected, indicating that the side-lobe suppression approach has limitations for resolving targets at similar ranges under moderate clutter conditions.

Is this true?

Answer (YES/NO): NO